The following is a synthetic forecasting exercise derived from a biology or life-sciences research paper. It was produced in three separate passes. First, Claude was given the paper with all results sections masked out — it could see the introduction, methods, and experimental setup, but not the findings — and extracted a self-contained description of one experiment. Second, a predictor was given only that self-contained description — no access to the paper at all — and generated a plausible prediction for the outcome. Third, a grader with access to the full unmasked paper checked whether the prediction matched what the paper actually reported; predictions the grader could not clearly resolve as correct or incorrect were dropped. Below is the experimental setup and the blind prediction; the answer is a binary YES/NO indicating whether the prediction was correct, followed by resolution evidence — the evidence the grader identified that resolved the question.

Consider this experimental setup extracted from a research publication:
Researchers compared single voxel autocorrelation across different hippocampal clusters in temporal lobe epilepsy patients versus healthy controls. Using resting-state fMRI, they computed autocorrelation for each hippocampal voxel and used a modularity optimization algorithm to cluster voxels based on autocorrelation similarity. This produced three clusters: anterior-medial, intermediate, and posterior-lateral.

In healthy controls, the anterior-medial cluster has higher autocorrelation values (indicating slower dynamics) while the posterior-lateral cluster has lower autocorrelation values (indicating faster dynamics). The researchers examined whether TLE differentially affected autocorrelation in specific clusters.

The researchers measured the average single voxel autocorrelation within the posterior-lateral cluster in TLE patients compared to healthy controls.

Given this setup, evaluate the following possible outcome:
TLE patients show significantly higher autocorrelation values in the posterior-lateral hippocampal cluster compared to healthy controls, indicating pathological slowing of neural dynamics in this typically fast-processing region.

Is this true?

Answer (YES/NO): NO